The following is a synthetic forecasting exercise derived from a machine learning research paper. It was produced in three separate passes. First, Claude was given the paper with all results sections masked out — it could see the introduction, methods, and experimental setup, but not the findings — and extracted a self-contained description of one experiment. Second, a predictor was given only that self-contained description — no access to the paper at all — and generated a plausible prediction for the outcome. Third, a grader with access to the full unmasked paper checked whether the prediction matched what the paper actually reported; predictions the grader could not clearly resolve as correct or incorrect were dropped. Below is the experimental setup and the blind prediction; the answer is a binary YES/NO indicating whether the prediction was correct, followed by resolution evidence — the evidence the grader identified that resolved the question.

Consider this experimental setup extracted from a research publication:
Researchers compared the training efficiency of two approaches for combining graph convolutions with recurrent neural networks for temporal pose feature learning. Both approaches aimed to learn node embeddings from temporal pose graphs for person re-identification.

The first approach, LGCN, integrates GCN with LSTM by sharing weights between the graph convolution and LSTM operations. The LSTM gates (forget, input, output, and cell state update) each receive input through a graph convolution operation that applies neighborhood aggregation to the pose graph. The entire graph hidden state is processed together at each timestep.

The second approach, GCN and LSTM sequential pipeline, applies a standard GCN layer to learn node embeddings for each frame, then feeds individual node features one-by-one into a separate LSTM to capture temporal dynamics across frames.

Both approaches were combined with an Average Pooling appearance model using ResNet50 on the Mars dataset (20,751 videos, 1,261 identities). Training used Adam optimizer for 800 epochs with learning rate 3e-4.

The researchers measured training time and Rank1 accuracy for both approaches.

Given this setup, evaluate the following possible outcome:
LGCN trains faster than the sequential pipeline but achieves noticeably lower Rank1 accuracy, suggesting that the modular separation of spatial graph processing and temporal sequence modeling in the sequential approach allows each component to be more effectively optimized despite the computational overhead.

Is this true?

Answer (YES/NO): NO